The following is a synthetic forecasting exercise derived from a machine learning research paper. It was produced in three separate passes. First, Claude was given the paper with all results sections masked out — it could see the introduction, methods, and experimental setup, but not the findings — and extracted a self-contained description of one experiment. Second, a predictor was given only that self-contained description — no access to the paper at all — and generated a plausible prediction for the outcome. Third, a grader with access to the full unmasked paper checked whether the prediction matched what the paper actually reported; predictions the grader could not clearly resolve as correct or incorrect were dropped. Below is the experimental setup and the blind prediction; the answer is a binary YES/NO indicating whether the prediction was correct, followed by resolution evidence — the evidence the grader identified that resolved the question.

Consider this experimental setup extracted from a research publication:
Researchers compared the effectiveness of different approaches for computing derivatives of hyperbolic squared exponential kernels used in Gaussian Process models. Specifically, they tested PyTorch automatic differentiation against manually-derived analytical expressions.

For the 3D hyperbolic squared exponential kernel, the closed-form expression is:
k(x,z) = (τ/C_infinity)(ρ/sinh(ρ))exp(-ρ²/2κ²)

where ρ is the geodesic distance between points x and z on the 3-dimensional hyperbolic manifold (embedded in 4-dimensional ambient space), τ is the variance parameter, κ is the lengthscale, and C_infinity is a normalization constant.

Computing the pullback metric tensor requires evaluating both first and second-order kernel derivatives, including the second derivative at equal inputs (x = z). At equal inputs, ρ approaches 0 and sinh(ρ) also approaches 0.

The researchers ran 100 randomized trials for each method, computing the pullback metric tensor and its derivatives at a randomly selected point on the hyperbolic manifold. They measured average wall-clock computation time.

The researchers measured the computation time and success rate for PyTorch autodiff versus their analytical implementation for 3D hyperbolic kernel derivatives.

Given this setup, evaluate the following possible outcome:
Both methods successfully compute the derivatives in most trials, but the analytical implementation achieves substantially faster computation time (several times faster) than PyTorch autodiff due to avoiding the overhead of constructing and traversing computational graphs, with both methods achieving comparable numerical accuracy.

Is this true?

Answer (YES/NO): NO